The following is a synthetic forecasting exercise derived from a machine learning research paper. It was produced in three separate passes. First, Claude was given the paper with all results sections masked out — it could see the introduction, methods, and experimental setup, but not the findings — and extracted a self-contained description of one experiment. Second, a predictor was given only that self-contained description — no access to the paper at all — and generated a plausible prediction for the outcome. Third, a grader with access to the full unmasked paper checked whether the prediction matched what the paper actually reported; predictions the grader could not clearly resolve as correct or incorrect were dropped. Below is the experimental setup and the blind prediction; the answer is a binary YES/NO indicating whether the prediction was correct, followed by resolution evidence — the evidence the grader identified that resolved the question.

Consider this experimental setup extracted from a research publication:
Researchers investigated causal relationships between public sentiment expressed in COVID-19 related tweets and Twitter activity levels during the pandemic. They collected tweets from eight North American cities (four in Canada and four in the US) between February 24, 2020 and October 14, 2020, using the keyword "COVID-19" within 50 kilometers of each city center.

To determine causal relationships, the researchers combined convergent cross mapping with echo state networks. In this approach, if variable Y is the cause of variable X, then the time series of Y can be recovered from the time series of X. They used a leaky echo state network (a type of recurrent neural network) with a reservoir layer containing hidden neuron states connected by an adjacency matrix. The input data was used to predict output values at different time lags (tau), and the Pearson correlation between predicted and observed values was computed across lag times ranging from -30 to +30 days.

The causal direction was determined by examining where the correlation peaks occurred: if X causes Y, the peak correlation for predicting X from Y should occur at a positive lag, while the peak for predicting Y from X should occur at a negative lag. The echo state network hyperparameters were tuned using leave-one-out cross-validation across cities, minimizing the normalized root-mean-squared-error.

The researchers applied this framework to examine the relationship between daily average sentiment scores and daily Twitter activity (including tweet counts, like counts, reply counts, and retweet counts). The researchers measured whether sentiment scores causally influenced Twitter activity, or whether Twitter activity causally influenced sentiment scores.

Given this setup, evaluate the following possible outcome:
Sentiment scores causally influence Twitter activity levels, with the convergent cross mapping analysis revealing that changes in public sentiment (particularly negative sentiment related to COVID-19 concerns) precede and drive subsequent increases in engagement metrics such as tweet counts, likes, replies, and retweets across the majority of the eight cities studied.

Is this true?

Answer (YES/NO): NO